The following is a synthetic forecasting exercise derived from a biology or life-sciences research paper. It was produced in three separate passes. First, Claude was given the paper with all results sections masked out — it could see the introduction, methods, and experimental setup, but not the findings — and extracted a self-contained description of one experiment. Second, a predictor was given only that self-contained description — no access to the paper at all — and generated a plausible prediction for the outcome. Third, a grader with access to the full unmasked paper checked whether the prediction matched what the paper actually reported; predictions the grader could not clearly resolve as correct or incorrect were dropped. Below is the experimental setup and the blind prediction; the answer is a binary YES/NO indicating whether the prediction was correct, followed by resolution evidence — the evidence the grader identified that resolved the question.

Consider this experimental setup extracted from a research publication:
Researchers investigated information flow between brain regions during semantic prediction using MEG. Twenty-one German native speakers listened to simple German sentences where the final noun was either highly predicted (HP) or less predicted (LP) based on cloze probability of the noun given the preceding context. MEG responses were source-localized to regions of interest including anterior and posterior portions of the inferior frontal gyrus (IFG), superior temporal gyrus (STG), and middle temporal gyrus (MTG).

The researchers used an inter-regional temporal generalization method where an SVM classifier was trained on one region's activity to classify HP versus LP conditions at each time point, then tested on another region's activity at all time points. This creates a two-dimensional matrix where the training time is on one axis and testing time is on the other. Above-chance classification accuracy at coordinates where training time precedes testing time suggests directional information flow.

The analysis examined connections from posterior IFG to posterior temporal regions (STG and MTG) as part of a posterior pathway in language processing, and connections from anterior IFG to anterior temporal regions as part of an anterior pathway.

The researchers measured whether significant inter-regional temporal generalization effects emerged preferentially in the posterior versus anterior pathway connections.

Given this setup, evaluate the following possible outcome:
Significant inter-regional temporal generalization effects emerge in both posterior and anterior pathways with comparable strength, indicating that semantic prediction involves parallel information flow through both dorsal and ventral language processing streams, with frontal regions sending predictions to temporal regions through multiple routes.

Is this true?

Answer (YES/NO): YES